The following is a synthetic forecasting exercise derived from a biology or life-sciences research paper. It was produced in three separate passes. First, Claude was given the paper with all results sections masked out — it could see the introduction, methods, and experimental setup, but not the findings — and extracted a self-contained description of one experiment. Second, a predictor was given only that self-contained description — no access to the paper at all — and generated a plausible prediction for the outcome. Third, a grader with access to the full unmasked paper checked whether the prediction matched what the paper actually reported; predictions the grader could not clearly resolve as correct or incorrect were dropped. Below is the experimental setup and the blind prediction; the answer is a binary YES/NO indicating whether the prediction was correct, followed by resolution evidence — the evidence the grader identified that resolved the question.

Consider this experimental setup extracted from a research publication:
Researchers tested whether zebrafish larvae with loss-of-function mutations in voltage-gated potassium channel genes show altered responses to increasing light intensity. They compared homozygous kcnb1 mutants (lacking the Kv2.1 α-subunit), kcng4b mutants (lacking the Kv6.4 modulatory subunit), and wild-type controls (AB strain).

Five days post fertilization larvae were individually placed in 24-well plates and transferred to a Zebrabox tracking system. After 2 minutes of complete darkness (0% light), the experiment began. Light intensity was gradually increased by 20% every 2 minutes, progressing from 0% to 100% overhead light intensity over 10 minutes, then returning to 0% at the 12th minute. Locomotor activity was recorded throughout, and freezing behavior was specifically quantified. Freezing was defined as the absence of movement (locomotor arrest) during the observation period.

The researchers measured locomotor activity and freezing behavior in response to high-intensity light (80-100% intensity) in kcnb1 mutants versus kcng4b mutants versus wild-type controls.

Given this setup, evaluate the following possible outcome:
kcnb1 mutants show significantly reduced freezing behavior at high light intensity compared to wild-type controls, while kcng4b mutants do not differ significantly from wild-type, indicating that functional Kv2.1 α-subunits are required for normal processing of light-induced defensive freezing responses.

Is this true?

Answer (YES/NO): NO